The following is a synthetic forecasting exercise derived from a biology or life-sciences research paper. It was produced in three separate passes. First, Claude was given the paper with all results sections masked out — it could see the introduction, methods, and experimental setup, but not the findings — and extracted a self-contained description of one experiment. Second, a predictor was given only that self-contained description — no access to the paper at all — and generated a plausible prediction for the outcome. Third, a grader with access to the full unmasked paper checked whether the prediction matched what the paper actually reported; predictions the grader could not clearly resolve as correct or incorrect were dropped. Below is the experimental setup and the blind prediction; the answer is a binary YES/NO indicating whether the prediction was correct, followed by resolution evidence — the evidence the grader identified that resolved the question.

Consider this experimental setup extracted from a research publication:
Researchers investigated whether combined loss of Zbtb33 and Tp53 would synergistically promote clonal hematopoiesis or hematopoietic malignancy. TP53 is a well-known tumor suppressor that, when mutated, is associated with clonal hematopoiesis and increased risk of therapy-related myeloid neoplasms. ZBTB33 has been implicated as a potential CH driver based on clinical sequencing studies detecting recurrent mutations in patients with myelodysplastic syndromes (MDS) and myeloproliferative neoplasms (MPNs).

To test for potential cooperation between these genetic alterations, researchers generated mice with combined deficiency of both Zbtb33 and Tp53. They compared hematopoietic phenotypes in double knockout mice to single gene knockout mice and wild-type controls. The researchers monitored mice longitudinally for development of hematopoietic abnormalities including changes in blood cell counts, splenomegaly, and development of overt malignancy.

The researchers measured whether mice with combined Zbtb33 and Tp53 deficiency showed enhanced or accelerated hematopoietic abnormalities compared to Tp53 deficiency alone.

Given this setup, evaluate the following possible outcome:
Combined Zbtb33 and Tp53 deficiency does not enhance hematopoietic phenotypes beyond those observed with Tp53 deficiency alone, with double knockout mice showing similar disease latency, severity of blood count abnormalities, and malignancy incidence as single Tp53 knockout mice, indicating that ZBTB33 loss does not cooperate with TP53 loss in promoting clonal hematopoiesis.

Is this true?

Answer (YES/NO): YES